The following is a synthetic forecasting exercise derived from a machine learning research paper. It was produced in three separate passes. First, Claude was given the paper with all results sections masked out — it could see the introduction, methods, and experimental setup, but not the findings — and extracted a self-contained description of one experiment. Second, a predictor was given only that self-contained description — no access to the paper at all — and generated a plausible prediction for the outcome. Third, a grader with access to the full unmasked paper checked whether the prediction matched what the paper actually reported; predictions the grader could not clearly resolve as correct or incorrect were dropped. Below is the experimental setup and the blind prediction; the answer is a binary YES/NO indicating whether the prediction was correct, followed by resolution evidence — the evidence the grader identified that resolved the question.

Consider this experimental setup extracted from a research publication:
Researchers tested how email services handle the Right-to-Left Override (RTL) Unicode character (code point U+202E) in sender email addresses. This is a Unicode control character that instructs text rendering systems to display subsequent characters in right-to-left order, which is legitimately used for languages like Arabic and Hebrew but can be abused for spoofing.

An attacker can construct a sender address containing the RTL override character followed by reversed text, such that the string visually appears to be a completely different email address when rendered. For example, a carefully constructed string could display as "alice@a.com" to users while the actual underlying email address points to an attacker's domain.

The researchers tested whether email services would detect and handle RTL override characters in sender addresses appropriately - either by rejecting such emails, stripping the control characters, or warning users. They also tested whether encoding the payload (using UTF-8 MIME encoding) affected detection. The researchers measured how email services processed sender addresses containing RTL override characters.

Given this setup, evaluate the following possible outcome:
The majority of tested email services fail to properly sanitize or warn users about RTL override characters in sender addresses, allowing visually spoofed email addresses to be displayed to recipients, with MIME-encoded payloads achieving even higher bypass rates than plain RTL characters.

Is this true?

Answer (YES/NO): NO